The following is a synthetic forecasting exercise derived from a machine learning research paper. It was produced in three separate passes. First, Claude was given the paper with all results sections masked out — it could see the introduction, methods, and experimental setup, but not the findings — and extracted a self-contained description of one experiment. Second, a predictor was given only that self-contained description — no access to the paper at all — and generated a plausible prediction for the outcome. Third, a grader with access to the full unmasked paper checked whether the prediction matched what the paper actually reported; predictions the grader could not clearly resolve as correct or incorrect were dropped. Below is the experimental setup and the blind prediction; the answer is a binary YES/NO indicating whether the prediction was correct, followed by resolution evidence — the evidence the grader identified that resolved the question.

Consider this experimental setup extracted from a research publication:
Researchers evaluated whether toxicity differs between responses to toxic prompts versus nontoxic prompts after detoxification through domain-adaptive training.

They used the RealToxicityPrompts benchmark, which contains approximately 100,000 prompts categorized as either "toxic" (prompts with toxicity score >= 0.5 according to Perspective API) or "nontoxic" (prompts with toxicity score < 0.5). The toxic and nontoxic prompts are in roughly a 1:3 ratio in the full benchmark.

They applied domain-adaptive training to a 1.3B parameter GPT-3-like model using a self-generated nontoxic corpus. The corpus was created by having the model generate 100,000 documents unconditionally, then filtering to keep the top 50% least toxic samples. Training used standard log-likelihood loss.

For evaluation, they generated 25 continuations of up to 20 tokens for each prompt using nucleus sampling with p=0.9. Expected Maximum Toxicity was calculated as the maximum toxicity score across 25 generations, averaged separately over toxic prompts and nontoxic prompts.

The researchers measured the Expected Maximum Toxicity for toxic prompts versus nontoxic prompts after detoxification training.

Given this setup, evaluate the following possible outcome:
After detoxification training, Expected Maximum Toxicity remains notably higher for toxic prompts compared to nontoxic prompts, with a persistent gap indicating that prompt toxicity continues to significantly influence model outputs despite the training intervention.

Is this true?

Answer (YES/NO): YES